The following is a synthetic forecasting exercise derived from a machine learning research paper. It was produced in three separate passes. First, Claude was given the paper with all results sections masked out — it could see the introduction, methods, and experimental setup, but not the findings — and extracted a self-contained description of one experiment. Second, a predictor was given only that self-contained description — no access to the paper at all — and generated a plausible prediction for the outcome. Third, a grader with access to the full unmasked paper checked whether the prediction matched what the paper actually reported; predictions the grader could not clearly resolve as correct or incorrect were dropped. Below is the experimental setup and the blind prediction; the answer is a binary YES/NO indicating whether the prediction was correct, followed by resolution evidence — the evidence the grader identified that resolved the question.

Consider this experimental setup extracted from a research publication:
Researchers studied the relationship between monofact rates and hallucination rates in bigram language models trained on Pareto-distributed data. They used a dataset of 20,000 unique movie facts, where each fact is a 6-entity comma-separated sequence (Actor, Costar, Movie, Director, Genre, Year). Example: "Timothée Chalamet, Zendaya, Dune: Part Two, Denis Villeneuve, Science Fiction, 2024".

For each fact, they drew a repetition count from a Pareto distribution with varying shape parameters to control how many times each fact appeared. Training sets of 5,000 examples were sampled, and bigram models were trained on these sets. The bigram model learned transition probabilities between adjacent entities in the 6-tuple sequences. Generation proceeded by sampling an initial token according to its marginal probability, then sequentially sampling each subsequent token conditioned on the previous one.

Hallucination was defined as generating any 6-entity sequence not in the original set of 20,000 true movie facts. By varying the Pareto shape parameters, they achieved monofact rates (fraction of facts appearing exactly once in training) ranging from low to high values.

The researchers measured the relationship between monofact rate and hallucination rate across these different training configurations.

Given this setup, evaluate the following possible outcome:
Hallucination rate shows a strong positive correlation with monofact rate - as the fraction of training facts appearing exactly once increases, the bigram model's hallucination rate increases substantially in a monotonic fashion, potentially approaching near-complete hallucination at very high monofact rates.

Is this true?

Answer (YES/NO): YES